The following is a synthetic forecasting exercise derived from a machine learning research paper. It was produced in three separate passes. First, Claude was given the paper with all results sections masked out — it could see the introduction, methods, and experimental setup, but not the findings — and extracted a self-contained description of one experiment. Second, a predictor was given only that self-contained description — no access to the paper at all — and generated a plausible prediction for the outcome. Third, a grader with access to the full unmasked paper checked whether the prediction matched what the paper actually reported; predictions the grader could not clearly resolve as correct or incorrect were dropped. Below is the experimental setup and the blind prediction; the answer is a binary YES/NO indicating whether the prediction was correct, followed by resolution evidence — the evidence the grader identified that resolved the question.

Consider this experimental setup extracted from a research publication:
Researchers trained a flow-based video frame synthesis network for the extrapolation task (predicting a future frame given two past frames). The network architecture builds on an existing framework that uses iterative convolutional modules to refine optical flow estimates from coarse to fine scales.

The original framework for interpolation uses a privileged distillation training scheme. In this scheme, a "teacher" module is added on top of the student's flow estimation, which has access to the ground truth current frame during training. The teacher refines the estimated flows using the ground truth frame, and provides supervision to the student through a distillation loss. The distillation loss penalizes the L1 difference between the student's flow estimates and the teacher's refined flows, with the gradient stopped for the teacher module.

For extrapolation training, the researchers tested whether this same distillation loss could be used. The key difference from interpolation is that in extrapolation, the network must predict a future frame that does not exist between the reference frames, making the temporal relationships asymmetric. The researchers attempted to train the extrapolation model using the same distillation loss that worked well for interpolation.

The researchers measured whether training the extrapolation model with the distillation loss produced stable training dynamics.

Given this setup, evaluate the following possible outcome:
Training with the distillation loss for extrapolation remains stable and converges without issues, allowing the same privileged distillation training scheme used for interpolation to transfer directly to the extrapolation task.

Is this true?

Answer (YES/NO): NO